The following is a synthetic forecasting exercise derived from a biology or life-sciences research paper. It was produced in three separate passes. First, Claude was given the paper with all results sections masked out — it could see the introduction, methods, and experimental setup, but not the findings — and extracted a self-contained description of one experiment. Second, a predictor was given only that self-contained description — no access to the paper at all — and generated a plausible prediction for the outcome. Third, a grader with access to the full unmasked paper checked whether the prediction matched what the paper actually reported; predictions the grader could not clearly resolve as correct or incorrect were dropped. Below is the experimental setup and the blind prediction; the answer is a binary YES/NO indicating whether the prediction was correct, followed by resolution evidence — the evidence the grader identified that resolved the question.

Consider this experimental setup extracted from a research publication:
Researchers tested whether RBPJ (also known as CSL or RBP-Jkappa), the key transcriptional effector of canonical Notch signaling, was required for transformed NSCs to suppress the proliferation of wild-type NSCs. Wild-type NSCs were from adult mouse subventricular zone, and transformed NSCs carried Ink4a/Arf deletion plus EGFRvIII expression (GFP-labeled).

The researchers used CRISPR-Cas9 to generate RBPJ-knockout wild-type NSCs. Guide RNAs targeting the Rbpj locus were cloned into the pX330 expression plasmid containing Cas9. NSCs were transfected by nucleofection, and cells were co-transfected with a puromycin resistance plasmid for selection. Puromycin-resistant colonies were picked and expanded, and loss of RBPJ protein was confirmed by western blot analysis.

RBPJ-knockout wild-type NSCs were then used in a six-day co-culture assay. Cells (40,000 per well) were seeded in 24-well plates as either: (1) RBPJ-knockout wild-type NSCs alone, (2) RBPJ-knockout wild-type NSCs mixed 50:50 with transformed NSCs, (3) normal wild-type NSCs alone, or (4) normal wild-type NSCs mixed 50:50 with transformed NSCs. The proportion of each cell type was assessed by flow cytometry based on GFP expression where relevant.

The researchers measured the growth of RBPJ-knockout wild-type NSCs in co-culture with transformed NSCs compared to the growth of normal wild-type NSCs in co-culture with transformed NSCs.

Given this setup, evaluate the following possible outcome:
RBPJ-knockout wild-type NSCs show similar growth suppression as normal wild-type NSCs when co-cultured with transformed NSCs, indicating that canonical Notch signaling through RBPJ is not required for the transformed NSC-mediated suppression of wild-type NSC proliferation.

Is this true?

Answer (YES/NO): NO